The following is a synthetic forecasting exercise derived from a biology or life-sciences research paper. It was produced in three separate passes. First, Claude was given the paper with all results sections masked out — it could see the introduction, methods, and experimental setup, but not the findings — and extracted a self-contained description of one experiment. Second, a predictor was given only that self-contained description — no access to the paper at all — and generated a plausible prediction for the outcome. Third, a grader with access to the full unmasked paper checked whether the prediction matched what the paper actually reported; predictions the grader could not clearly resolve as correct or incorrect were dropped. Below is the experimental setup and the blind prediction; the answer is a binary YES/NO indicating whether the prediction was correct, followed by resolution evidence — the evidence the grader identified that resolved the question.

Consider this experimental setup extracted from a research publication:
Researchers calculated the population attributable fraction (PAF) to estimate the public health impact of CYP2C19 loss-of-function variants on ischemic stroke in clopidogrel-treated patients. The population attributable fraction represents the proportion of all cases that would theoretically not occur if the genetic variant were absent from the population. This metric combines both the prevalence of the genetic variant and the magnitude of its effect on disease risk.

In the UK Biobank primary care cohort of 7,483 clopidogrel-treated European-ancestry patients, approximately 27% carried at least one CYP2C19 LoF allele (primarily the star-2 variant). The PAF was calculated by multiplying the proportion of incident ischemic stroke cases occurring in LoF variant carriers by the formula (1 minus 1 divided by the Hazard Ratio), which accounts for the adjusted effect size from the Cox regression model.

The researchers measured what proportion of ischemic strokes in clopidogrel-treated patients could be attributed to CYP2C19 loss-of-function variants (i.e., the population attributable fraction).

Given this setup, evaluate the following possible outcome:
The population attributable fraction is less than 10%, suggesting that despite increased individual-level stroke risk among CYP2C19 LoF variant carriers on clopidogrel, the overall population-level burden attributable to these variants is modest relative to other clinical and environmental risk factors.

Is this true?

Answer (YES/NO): NO